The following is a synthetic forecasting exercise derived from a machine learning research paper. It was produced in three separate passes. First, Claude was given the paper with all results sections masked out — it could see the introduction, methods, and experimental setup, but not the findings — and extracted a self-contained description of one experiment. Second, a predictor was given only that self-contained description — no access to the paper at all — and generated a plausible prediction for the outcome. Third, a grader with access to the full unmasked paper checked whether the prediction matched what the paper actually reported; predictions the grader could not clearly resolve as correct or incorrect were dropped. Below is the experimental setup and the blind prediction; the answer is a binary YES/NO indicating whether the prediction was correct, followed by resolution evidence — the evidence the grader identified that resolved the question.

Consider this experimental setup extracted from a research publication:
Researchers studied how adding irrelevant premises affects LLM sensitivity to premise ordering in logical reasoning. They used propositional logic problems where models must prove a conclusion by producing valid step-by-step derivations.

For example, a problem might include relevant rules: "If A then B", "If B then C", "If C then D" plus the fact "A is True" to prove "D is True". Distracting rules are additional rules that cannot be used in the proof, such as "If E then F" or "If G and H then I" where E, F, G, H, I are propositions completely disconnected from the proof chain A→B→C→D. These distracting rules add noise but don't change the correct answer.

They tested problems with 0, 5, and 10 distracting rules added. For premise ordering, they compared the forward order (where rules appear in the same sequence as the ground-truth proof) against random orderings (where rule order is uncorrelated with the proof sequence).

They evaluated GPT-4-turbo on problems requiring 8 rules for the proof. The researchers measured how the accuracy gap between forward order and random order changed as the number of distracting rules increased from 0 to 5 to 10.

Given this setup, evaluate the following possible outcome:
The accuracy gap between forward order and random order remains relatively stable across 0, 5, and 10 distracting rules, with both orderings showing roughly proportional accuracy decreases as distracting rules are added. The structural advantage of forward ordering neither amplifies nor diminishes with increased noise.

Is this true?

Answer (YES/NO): NO